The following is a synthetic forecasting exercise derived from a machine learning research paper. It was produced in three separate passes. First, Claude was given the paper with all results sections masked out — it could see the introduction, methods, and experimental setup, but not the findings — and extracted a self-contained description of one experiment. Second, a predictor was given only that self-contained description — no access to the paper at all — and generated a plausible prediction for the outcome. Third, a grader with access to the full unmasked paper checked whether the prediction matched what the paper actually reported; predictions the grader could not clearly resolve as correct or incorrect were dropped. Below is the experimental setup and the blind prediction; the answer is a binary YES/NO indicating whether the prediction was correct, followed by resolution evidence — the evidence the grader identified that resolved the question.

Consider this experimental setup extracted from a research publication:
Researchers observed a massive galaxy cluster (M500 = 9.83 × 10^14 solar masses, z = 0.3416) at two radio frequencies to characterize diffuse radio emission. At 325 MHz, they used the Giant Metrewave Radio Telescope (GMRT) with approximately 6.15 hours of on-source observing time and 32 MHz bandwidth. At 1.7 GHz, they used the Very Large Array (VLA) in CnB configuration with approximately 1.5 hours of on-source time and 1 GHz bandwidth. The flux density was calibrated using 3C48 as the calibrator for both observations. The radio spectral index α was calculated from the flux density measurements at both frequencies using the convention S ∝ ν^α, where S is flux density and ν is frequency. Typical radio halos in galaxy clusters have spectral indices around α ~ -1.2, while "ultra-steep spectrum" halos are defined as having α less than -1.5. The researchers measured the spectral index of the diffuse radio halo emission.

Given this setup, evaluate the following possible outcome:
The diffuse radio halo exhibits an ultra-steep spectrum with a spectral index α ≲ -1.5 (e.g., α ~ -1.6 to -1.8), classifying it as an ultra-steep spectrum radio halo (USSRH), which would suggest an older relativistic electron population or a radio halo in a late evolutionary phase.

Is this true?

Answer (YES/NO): NO